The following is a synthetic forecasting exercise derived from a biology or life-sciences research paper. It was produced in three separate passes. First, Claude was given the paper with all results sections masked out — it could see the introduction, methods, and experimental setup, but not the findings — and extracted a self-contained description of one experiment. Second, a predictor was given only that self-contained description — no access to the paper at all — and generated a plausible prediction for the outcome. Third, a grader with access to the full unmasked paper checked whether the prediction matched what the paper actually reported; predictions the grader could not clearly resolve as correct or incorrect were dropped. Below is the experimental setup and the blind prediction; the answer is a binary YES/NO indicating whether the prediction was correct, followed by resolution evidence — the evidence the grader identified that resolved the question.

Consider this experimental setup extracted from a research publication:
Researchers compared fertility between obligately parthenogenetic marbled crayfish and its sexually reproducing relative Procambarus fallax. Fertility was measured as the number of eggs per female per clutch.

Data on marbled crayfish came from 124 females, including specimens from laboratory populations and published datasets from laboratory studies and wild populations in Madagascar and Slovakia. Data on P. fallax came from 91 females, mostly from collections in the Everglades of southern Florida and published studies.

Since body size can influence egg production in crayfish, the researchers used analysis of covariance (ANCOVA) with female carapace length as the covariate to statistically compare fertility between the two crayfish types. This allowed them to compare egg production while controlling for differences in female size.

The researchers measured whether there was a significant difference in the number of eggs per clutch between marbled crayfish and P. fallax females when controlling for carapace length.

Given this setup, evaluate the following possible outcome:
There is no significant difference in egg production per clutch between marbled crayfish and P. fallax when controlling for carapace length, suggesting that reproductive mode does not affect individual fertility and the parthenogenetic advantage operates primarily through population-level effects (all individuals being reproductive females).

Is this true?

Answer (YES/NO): NO